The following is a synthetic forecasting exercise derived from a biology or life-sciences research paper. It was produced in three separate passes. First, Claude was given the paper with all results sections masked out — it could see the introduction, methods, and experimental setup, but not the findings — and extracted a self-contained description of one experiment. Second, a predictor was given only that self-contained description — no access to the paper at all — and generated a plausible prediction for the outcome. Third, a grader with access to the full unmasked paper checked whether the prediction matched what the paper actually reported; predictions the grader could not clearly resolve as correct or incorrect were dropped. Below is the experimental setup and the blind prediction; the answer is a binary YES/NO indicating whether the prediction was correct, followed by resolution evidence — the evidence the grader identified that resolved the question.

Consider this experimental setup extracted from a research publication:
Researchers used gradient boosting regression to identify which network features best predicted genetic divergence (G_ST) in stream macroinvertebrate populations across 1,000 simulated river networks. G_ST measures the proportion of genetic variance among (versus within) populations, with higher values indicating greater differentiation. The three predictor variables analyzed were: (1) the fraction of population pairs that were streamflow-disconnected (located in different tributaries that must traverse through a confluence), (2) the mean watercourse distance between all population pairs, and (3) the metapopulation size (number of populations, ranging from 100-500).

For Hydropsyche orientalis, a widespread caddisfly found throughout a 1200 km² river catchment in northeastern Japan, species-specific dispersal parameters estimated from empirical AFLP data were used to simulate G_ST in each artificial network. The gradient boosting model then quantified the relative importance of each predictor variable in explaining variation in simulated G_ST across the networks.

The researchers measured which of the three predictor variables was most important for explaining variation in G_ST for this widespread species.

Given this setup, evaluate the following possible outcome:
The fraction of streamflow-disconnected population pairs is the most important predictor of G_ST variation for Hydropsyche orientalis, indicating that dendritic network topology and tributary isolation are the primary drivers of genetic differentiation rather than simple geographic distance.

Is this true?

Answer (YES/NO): NO